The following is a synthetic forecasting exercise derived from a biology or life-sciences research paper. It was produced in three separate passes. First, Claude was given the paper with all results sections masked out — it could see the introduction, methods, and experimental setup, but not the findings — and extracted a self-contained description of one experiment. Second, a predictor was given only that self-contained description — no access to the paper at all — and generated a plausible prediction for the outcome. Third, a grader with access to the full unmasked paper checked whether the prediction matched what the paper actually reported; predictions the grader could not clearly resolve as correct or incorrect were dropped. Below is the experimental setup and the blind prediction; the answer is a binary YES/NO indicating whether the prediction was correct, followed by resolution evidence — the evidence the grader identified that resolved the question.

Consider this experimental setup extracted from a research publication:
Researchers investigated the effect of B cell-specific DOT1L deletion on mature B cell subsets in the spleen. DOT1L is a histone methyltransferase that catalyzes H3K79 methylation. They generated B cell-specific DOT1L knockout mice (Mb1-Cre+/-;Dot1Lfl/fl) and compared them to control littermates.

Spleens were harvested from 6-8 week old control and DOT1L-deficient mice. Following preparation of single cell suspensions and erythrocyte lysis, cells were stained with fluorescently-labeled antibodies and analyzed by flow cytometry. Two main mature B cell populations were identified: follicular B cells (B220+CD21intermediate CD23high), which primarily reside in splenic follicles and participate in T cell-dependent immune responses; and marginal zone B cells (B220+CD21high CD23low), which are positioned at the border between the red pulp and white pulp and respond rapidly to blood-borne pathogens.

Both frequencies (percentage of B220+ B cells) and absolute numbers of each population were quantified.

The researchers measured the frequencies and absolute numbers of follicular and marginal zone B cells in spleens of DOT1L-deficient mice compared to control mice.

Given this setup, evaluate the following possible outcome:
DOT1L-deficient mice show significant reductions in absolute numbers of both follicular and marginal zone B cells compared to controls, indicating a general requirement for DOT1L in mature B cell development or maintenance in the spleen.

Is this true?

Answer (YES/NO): YES